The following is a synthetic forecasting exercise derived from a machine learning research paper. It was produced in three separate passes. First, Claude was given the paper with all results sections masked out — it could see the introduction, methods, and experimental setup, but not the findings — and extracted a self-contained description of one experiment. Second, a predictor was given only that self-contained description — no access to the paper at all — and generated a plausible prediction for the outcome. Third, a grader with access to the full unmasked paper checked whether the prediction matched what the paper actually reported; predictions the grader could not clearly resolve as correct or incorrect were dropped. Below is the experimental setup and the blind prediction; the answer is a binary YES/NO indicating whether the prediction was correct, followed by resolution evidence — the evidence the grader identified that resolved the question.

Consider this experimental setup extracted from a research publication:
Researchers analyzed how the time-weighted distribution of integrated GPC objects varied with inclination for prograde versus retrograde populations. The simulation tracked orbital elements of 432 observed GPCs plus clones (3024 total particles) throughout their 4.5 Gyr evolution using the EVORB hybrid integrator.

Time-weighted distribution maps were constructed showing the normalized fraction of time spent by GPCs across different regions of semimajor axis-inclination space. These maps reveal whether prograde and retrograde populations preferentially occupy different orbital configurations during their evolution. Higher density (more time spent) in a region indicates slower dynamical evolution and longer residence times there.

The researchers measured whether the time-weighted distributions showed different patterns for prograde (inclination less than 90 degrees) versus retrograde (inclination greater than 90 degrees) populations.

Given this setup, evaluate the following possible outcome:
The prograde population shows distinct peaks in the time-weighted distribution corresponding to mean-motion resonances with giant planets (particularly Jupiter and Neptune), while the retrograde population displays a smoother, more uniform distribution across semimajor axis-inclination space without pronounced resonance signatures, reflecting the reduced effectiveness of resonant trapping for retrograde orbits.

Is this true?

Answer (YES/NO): NO